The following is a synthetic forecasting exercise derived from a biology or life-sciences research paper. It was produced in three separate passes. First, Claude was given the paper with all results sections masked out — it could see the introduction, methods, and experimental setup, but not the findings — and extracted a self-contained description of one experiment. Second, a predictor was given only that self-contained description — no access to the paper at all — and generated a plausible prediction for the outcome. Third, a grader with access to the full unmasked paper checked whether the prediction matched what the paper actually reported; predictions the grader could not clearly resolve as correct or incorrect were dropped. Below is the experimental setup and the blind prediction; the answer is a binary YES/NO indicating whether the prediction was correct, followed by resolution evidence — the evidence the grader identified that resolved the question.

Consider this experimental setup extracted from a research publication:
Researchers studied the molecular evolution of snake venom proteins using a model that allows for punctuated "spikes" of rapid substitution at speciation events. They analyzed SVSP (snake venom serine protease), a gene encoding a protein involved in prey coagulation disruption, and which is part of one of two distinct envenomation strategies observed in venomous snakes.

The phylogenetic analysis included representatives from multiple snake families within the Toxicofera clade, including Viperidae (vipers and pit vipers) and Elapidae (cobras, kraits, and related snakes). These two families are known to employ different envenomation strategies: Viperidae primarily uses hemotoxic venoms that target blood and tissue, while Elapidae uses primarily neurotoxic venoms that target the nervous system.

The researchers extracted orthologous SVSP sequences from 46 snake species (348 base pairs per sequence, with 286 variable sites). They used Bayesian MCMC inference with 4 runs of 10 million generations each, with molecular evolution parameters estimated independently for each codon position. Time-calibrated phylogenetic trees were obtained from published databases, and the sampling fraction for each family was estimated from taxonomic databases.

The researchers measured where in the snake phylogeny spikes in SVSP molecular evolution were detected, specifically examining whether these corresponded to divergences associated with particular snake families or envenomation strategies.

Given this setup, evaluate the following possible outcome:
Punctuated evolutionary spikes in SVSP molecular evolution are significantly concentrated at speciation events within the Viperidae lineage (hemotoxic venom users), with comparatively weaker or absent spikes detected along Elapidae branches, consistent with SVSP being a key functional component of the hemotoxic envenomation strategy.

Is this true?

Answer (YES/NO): YES